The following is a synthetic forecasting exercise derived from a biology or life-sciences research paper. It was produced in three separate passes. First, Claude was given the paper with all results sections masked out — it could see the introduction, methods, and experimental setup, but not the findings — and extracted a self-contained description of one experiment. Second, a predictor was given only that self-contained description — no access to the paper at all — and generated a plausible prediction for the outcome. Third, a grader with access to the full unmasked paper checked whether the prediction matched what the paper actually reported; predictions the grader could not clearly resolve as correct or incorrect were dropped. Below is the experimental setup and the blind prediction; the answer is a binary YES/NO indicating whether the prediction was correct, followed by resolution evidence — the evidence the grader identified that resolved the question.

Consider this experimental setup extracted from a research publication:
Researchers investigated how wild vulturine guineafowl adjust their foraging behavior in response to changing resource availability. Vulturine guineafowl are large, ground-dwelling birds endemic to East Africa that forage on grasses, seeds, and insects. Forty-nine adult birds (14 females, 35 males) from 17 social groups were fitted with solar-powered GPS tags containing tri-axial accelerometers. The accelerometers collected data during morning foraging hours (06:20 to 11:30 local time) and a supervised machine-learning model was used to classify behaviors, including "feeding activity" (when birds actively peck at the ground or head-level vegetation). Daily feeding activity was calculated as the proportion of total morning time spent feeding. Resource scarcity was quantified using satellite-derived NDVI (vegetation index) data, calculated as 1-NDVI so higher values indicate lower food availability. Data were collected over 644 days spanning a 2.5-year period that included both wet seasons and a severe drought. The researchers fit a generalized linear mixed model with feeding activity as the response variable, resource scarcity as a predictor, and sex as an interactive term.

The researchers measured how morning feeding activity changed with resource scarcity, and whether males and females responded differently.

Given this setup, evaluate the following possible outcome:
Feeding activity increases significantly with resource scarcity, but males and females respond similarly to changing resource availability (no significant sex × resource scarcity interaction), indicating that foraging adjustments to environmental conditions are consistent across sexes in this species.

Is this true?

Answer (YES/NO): NO